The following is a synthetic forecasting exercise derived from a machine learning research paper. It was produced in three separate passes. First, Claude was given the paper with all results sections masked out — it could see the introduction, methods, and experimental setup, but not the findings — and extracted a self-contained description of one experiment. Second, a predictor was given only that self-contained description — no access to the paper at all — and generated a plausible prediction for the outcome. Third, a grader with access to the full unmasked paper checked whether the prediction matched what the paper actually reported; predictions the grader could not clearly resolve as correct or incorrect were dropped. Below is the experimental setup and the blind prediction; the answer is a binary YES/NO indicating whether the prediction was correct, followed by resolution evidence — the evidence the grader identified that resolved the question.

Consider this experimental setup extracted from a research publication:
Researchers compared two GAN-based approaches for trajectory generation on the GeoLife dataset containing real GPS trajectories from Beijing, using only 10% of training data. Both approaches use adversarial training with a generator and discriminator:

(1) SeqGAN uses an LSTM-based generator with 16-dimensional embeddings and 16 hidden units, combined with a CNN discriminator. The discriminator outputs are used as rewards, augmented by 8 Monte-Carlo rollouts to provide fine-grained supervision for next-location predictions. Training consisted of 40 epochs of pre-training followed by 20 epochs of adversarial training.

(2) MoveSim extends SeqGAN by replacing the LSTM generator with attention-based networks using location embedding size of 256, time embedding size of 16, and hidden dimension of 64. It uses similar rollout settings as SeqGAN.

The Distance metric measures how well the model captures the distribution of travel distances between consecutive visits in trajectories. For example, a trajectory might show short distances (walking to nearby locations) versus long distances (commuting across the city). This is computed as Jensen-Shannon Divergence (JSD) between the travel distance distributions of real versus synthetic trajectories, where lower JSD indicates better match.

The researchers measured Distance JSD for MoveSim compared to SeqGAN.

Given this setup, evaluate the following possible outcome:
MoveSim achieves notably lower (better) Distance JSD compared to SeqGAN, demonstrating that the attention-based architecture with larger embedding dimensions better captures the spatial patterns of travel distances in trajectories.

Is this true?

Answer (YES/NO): NO